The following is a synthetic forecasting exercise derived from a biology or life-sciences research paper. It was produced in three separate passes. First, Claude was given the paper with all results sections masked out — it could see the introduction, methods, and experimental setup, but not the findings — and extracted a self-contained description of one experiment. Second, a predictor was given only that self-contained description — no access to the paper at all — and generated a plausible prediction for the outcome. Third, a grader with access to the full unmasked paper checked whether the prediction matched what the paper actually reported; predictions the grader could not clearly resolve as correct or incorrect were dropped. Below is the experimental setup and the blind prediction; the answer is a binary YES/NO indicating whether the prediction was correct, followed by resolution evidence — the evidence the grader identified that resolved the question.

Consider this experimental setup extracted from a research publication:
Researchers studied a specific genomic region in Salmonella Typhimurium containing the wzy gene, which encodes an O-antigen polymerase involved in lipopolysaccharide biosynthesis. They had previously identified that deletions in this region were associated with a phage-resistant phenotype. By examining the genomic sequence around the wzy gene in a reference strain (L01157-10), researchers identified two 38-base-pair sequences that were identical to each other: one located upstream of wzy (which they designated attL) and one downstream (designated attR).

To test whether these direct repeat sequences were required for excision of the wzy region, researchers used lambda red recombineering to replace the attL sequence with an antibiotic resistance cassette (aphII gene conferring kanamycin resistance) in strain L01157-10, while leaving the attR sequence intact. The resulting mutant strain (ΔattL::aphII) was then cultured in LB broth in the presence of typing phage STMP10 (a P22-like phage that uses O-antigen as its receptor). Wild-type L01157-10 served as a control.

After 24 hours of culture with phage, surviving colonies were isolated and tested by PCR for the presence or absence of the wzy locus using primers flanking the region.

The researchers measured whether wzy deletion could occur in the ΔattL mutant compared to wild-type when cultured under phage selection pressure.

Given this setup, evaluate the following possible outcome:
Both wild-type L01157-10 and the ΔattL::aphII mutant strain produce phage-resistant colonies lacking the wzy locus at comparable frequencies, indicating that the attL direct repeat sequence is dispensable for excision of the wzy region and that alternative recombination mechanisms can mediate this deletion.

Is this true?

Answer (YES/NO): NO